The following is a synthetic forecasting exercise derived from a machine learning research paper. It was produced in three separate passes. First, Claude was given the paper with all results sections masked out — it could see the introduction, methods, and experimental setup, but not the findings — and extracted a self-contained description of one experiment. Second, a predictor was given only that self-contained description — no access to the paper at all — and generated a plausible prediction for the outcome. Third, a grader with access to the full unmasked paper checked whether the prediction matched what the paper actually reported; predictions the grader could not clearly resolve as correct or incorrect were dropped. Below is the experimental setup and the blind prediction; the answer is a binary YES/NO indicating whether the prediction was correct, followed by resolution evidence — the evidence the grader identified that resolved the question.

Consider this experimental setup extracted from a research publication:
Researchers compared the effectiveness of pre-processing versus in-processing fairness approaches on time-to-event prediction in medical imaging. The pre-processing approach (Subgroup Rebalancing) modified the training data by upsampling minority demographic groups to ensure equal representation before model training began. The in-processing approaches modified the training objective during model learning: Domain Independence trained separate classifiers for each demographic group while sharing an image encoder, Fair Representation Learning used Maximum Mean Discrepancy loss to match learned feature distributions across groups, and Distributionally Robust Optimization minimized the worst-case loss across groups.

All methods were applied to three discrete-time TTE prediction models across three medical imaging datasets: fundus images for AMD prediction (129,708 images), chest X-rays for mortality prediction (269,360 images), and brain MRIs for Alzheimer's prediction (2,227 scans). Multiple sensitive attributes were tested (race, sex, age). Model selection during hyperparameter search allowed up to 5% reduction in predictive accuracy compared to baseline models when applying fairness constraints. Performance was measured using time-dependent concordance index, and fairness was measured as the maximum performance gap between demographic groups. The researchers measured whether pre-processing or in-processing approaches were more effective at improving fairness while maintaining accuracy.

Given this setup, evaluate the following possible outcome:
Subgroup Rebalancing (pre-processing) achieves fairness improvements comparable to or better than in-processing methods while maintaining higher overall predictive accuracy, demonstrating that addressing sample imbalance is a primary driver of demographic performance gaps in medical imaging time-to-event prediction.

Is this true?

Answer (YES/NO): NO